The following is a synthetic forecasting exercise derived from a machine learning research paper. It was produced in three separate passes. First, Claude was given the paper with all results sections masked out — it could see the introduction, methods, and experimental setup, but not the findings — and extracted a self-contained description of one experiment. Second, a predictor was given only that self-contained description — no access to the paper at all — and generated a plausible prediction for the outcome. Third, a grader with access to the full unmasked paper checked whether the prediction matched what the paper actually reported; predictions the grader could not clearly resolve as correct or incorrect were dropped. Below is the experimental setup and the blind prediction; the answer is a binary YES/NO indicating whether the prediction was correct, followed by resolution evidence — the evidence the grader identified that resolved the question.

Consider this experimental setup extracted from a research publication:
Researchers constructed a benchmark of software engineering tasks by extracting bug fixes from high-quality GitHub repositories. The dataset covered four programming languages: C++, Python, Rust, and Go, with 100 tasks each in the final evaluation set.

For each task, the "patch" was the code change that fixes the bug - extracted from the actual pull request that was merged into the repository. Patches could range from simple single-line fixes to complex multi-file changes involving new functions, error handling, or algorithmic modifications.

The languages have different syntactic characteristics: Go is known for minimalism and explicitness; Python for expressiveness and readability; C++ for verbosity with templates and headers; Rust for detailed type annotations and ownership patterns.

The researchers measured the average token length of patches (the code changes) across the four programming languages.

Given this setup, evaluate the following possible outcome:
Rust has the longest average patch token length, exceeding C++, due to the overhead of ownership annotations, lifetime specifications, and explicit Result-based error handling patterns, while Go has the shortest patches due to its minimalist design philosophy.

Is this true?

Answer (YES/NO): YES